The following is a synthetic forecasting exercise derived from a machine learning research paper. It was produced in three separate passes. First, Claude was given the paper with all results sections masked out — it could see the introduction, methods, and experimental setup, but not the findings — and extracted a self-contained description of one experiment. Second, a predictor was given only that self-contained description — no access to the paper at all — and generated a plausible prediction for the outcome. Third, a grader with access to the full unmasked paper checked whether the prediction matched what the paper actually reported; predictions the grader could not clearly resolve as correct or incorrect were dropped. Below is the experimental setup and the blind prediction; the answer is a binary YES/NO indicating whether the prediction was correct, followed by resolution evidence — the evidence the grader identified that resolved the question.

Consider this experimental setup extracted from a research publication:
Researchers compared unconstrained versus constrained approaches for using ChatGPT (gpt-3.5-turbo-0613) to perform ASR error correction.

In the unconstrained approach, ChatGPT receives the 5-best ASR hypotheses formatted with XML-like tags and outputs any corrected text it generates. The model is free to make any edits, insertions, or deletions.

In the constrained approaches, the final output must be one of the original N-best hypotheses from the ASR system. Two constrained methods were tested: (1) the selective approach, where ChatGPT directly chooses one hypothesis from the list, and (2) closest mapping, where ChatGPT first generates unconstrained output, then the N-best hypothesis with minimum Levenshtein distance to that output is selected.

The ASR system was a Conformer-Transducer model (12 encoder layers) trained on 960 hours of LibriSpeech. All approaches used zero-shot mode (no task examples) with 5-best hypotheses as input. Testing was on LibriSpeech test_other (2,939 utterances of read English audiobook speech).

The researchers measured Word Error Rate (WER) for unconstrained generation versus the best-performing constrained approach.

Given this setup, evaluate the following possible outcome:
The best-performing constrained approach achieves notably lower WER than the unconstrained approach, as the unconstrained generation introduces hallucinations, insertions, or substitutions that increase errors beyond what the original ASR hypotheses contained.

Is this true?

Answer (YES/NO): NO